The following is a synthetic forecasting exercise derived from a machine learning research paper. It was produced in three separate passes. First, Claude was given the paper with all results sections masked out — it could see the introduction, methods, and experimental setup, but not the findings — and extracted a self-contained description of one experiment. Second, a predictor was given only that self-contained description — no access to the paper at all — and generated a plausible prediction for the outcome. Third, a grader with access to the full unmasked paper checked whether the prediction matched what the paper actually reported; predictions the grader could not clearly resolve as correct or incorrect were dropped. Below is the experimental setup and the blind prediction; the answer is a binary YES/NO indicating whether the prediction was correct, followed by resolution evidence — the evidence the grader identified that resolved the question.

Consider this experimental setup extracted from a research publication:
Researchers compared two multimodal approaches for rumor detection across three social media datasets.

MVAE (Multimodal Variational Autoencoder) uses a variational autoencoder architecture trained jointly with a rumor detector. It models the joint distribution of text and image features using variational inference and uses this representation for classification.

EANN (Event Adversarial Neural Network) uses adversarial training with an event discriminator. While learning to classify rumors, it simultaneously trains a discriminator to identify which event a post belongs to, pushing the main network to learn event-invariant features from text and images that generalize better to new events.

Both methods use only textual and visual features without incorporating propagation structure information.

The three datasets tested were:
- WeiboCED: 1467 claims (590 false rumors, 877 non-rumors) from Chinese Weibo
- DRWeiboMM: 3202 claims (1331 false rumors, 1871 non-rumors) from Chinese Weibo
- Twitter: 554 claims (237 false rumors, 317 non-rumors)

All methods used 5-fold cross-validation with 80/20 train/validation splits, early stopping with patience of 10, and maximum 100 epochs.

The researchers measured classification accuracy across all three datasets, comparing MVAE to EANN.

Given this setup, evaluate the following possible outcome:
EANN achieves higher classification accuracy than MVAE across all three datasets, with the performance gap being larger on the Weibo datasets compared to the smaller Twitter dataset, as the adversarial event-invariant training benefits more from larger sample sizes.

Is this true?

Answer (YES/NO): NO